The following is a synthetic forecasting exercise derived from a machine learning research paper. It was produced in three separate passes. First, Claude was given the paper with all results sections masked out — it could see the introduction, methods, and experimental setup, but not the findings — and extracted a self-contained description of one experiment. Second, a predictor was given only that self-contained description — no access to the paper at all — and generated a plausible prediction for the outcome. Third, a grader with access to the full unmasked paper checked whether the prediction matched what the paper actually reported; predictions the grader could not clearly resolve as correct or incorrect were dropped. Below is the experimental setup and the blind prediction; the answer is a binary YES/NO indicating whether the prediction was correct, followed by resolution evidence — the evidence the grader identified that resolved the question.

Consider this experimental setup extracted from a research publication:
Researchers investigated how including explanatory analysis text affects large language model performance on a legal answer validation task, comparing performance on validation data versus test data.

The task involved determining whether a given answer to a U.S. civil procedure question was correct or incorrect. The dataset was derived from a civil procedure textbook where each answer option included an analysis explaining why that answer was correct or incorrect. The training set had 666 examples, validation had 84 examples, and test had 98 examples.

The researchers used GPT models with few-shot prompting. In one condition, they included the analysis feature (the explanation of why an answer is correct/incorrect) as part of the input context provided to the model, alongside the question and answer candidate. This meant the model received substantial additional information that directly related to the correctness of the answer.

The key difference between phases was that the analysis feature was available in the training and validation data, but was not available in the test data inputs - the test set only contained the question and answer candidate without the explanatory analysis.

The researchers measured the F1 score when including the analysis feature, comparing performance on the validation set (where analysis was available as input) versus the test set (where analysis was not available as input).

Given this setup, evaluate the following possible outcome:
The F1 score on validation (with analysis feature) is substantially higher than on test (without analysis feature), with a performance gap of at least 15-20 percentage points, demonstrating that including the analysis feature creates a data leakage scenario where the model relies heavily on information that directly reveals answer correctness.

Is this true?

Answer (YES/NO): YES